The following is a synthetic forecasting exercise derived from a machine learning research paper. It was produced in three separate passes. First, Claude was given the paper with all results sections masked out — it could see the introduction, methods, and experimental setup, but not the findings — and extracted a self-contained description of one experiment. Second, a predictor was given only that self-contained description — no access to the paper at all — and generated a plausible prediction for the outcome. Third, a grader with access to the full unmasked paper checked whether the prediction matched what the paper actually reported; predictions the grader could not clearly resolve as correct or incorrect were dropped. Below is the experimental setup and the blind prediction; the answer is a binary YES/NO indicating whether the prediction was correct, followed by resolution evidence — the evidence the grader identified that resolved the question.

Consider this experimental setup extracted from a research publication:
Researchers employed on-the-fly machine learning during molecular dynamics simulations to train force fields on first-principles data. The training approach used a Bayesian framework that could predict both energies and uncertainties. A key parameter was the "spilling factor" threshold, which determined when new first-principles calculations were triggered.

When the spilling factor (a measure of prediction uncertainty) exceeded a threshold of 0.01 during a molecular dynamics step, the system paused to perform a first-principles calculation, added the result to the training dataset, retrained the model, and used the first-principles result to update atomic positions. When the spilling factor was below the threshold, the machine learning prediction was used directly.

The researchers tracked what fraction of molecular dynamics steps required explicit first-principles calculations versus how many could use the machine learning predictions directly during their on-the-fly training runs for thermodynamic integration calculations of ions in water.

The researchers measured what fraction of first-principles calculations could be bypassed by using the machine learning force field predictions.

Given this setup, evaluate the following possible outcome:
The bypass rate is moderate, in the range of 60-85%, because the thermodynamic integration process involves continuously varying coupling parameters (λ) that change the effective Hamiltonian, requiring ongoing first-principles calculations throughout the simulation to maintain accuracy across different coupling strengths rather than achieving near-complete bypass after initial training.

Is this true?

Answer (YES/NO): NO